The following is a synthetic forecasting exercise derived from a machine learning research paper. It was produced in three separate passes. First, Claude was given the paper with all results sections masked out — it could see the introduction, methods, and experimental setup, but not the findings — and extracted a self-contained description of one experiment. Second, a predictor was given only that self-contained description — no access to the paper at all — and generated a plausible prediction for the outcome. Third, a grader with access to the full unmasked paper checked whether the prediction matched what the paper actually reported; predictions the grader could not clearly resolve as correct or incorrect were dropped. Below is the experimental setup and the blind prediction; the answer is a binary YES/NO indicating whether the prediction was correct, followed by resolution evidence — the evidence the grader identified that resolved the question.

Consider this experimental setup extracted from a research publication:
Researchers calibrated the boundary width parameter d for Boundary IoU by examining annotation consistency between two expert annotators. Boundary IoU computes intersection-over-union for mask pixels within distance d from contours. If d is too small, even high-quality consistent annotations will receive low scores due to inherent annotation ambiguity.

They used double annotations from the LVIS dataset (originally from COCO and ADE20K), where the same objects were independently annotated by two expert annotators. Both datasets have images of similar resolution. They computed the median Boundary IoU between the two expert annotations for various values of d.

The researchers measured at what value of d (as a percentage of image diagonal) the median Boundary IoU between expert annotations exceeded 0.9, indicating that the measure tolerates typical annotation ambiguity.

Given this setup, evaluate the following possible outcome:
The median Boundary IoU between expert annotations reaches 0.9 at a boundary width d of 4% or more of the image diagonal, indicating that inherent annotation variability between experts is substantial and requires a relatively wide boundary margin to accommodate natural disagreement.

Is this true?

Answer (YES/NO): NO